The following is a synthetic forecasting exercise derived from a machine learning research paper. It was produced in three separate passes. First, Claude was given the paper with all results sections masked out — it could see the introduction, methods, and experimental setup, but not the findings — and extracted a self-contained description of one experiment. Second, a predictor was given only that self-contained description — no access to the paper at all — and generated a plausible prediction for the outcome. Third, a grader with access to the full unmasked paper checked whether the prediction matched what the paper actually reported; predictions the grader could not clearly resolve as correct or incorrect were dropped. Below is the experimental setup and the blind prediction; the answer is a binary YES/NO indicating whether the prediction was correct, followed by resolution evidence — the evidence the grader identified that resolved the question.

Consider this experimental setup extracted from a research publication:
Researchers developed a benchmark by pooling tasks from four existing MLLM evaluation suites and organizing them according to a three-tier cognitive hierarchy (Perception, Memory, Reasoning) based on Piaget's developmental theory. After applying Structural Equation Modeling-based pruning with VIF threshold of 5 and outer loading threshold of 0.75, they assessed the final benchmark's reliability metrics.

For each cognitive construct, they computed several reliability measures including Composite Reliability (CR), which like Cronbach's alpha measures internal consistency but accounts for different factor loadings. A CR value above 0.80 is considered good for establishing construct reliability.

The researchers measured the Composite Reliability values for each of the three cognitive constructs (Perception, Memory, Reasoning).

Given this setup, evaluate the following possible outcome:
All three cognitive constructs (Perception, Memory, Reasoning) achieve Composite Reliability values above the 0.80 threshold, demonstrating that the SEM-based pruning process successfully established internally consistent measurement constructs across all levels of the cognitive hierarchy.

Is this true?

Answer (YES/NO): YES